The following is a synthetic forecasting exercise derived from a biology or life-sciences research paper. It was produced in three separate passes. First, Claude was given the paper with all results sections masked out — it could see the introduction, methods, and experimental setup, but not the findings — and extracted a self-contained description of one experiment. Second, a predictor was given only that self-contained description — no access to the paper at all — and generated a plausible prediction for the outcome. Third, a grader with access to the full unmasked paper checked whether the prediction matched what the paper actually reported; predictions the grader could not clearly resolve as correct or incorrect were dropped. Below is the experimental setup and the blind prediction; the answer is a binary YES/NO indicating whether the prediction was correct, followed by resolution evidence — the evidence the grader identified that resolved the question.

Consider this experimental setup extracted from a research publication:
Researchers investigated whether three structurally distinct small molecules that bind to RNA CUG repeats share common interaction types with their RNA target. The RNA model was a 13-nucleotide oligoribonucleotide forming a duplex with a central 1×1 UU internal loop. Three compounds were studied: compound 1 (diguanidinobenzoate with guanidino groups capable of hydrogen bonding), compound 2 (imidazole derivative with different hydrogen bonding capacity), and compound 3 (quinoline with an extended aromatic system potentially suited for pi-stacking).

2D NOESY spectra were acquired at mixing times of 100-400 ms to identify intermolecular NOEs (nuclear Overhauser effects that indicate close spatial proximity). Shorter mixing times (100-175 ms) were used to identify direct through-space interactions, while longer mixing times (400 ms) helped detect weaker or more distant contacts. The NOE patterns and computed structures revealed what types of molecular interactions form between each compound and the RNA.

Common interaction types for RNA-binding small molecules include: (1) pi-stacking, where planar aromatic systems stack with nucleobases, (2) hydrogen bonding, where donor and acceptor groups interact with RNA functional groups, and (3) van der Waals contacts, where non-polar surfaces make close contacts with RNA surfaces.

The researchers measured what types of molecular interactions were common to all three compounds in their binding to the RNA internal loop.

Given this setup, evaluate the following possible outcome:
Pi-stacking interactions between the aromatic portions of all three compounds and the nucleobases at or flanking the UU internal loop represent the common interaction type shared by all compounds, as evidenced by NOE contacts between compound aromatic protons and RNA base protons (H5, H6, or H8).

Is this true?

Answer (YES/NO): NO